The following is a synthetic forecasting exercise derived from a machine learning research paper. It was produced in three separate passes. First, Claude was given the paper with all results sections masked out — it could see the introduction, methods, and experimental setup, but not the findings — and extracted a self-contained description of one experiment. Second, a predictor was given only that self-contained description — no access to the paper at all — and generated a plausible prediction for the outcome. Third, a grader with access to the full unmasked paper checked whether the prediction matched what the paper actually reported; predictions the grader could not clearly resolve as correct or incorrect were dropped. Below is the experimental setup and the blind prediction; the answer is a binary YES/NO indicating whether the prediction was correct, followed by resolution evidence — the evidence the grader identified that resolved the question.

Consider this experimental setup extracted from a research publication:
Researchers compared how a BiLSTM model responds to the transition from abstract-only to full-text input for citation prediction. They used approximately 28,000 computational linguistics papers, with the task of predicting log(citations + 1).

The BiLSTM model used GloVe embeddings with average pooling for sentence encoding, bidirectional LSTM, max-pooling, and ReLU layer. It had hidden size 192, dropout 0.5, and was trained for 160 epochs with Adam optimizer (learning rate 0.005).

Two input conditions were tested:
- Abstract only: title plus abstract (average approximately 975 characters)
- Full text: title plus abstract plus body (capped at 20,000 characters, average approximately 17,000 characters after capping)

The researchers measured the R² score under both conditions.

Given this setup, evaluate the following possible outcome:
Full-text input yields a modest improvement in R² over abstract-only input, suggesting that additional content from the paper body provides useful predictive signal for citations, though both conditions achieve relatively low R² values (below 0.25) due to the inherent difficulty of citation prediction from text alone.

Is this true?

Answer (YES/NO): NO